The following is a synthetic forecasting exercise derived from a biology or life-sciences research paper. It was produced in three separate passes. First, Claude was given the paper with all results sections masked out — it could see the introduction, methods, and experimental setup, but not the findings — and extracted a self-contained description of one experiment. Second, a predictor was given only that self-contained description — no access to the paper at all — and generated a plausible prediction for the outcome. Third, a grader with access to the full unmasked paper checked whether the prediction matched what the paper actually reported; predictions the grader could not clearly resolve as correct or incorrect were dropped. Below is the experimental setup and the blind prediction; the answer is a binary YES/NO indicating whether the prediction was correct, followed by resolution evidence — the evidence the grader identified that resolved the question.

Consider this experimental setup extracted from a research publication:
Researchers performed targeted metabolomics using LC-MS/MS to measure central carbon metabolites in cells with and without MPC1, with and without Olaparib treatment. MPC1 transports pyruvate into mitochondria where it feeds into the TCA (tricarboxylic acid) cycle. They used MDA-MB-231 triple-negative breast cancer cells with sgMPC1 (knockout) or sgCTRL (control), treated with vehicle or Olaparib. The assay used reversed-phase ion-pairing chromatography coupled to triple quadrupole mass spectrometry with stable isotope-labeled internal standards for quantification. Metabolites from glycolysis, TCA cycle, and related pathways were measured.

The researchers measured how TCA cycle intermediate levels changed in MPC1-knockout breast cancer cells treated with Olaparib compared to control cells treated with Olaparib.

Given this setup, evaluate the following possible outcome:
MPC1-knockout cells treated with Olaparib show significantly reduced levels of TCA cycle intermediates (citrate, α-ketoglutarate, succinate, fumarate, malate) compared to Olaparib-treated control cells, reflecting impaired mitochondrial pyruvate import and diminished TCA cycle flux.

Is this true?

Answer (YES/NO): NO